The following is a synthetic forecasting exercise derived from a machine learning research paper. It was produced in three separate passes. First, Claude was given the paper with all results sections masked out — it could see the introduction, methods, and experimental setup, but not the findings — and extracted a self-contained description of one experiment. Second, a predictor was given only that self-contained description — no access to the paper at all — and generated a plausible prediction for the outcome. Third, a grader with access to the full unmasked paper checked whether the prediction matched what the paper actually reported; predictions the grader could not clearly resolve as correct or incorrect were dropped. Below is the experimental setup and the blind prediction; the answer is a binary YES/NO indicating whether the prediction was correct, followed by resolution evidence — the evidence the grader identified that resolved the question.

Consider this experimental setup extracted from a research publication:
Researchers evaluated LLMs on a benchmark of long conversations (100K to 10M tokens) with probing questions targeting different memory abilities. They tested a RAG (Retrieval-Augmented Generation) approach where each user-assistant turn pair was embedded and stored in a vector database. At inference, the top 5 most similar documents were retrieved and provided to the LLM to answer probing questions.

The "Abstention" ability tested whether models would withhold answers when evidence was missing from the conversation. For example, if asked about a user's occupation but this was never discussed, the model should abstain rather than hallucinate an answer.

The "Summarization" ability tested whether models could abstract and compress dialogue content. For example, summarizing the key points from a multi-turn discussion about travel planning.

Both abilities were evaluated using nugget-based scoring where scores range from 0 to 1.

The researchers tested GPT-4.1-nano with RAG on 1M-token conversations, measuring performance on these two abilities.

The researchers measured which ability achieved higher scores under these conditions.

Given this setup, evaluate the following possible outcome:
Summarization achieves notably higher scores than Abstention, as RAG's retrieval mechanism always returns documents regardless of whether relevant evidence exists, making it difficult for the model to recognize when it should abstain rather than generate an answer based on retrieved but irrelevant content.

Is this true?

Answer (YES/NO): NO